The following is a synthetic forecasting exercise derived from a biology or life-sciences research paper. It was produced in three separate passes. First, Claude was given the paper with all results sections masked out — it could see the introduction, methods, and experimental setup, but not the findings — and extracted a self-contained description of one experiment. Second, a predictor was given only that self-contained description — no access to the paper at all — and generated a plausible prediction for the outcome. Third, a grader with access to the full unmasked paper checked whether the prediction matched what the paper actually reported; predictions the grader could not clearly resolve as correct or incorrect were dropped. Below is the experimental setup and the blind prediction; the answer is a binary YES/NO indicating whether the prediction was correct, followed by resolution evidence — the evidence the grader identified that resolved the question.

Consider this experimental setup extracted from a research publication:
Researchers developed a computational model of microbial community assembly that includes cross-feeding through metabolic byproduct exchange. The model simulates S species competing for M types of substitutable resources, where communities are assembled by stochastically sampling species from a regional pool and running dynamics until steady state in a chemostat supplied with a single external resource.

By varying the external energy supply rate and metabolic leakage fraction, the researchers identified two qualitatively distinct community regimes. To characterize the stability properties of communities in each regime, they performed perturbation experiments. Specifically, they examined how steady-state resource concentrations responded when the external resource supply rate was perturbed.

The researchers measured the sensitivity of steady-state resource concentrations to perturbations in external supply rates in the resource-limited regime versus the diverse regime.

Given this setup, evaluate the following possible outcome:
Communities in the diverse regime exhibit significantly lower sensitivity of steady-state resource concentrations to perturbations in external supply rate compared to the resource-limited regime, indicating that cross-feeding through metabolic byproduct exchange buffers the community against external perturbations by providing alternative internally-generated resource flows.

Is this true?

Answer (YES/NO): YES